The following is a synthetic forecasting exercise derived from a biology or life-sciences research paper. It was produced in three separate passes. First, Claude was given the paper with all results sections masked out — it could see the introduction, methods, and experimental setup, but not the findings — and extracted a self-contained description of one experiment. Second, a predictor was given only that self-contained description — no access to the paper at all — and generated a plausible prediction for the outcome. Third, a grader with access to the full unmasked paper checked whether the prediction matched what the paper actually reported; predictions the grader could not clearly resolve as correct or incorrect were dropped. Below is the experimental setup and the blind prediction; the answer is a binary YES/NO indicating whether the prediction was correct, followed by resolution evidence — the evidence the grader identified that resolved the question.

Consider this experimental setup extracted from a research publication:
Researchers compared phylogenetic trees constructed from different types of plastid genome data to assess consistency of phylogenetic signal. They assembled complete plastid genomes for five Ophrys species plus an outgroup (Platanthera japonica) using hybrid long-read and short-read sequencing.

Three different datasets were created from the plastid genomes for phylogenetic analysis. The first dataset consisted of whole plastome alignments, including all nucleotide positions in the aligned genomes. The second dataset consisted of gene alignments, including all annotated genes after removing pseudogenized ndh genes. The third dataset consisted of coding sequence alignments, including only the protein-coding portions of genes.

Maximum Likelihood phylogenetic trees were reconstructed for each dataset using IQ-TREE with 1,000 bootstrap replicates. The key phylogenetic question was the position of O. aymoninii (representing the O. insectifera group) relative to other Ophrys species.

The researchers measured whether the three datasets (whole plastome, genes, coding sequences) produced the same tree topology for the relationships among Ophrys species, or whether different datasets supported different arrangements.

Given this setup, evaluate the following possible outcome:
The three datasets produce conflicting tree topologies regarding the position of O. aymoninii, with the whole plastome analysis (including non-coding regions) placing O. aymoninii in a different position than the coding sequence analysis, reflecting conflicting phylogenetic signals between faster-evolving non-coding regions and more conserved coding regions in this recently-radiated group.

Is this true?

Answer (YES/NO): NO